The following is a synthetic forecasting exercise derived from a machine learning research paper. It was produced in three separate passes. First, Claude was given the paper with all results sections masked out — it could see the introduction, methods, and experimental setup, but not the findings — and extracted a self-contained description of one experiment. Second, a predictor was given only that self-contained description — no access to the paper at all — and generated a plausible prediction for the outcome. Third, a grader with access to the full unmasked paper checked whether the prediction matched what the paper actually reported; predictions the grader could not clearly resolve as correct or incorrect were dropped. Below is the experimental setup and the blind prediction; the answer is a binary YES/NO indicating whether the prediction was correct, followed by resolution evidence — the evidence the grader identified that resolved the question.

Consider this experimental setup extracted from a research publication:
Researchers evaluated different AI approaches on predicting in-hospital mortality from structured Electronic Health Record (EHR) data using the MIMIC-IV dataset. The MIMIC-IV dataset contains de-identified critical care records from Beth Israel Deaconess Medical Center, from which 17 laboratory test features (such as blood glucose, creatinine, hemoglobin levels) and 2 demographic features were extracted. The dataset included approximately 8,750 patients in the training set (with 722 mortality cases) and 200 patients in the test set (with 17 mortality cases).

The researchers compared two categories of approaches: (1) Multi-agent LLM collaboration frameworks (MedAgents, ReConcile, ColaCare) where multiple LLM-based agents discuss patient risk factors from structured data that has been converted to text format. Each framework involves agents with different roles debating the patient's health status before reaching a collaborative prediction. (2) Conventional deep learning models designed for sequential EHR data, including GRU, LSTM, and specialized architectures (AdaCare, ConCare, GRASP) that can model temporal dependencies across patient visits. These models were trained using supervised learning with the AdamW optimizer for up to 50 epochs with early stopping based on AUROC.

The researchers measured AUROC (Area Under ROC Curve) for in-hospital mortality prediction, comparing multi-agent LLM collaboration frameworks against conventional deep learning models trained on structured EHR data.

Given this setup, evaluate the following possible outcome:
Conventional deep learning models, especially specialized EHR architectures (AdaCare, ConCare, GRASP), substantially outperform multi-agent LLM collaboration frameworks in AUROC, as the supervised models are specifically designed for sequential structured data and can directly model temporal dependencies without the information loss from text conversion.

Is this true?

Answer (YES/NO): YES